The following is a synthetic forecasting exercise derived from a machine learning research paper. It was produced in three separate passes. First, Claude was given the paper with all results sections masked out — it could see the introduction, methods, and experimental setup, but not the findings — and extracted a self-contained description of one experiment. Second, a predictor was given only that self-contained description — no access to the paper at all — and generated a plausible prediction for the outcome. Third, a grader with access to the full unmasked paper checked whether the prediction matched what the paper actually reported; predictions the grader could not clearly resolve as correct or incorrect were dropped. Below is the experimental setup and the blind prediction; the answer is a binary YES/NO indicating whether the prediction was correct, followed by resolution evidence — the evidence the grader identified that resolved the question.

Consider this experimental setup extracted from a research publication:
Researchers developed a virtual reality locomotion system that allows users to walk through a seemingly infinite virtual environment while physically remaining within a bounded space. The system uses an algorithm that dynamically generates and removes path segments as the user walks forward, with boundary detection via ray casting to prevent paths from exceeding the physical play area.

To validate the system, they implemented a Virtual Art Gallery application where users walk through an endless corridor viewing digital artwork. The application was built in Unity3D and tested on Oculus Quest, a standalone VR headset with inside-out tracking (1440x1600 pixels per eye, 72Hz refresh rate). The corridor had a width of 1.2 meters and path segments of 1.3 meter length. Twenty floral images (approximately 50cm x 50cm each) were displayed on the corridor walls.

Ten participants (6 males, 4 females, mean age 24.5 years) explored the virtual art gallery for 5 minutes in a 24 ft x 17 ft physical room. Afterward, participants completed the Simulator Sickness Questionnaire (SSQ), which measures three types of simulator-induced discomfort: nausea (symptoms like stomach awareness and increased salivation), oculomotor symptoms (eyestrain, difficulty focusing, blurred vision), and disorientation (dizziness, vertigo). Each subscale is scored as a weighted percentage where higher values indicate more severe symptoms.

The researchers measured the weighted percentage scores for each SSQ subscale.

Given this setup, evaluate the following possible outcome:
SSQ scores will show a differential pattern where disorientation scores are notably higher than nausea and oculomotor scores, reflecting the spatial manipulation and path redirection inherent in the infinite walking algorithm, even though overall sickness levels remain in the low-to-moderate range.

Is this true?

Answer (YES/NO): NO